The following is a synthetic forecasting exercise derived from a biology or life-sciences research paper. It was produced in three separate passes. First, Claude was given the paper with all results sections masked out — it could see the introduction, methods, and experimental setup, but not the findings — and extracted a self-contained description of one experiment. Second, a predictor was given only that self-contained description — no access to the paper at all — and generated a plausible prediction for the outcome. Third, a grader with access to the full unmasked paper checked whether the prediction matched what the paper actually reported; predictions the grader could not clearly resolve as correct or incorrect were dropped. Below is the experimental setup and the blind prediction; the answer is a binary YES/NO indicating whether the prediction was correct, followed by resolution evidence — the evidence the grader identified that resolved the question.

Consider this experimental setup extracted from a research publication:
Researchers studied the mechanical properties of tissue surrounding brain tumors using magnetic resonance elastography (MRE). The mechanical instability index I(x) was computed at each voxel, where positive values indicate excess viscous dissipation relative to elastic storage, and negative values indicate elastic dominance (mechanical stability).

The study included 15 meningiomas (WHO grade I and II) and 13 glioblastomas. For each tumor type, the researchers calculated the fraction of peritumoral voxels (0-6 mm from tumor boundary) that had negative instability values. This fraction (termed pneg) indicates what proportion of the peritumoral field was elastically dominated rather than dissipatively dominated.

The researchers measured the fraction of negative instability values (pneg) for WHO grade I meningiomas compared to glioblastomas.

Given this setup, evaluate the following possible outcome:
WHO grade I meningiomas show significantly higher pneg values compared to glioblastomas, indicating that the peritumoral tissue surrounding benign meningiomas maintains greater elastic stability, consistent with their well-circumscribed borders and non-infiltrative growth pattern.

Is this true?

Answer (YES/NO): NO